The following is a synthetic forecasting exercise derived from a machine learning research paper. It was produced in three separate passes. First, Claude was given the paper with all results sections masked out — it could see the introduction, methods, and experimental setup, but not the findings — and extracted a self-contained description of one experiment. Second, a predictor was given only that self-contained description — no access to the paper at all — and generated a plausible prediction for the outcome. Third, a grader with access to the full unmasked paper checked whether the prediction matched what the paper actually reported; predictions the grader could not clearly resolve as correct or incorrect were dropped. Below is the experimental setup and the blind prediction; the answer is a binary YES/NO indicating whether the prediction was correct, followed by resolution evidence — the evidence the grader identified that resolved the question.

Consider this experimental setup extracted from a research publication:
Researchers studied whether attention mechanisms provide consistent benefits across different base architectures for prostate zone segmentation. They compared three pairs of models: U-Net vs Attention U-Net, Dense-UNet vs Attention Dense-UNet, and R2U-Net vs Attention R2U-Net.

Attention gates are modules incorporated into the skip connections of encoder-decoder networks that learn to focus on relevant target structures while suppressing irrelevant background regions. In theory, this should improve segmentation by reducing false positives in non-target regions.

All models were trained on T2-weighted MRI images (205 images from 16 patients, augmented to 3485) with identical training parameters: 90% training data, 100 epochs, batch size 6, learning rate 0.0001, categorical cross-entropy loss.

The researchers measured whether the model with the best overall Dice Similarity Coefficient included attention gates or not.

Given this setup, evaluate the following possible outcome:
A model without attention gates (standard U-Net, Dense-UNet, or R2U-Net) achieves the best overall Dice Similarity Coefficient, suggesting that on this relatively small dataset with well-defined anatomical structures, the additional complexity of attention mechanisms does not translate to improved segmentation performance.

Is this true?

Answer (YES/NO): YES